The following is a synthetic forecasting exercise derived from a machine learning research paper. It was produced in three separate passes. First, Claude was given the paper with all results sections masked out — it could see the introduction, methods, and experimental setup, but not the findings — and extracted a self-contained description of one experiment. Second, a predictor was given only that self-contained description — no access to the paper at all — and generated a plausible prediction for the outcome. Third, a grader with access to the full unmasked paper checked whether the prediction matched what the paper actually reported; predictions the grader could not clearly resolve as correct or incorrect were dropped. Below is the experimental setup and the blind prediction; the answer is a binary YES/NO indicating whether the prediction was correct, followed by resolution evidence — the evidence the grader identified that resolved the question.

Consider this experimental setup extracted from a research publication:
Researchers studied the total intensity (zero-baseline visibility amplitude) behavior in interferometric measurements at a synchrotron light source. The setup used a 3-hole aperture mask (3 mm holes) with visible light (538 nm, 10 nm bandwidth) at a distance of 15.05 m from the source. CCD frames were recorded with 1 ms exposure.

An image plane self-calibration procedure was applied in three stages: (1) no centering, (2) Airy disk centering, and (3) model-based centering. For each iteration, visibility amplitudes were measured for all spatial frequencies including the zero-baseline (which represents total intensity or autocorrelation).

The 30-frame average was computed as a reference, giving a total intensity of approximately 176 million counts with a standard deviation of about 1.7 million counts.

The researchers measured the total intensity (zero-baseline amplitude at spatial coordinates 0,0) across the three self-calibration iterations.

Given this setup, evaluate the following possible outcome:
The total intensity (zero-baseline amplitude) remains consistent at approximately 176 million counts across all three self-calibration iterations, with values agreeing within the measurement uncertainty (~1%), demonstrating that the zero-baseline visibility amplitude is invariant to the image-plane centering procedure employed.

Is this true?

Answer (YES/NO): YES